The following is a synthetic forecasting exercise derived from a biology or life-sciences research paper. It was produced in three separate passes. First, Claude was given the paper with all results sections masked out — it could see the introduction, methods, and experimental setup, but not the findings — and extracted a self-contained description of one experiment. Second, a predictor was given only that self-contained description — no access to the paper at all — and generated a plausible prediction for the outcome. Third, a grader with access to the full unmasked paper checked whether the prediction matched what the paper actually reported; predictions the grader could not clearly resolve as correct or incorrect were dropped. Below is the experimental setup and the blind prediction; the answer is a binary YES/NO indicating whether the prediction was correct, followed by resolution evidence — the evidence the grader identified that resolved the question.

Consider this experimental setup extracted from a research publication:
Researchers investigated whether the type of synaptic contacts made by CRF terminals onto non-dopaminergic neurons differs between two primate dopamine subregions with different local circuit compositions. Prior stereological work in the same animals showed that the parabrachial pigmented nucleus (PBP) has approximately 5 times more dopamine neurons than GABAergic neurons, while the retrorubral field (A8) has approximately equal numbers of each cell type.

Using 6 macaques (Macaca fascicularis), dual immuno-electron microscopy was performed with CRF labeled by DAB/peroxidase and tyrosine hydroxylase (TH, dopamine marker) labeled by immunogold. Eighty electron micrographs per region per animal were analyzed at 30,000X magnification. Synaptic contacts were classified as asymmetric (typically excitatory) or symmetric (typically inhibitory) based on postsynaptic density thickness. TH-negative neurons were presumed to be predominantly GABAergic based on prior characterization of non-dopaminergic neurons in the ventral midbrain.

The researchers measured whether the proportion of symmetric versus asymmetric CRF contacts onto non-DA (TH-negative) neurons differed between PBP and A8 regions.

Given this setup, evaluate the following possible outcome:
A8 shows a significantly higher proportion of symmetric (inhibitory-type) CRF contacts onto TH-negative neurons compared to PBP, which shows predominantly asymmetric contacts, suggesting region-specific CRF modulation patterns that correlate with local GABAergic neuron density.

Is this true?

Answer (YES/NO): NO